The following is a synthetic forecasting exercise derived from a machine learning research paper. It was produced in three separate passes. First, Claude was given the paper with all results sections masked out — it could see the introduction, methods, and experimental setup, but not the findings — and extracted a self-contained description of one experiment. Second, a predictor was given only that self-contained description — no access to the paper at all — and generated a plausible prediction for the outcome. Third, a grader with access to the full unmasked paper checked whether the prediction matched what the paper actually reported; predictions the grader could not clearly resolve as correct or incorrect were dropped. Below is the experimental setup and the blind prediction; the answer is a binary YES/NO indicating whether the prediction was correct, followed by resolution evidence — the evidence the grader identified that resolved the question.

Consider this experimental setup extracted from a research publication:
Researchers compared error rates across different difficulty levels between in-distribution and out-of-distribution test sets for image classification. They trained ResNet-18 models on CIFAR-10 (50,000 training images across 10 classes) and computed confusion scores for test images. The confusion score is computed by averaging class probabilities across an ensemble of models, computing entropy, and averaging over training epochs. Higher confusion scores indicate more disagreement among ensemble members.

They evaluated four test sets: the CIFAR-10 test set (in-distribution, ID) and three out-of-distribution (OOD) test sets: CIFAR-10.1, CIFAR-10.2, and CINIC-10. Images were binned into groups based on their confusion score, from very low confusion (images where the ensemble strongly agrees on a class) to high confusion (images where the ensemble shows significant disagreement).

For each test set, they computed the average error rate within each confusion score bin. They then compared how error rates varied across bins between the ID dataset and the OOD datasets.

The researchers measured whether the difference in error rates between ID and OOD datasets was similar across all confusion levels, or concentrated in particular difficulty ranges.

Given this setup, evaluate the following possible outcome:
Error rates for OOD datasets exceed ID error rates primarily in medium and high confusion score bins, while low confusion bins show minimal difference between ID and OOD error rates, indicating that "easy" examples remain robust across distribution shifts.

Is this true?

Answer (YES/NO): YES